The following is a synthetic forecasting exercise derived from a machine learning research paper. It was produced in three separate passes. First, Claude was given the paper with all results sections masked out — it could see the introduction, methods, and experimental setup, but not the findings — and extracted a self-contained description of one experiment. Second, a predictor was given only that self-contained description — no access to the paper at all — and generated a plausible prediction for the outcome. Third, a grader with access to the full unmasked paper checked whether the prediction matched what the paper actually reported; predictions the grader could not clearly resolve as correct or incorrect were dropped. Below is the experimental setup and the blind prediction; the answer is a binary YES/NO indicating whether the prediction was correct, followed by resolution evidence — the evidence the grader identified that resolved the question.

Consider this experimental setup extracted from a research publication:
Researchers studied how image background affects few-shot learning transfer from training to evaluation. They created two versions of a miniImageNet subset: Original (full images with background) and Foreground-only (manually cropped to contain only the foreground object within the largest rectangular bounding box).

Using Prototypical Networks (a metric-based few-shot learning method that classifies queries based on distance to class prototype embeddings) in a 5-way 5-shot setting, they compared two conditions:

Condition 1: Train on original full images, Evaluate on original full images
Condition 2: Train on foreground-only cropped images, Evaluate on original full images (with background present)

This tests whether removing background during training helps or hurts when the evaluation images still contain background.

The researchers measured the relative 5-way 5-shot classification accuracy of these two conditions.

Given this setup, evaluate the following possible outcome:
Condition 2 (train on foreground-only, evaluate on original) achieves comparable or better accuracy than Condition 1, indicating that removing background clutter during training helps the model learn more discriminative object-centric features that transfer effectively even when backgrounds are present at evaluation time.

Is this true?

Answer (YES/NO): NO